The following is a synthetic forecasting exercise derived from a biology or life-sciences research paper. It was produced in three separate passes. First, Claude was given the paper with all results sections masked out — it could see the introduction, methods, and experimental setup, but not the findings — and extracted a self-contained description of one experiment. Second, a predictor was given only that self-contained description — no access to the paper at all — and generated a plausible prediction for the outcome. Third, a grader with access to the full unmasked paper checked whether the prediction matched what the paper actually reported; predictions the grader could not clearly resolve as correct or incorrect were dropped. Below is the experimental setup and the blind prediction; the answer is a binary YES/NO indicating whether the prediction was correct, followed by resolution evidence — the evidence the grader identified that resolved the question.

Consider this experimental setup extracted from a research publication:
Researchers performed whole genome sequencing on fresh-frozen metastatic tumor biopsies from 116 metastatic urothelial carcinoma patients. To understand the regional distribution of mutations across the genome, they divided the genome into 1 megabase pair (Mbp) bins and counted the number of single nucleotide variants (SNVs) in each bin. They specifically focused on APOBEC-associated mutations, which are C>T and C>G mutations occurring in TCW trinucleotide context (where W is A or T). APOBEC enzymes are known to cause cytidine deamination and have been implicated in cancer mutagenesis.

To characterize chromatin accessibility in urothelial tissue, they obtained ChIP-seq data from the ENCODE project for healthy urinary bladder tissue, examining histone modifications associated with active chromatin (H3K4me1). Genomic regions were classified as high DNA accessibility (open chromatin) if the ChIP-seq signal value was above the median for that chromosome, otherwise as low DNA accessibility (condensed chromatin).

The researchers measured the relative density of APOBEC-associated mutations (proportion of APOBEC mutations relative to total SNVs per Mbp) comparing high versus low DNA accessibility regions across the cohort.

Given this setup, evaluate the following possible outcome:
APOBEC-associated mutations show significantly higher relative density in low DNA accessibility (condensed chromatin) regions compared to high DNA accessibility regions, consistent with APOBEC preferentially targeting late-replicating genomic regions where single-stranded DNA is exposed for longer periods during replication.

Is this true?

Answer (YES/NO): NO